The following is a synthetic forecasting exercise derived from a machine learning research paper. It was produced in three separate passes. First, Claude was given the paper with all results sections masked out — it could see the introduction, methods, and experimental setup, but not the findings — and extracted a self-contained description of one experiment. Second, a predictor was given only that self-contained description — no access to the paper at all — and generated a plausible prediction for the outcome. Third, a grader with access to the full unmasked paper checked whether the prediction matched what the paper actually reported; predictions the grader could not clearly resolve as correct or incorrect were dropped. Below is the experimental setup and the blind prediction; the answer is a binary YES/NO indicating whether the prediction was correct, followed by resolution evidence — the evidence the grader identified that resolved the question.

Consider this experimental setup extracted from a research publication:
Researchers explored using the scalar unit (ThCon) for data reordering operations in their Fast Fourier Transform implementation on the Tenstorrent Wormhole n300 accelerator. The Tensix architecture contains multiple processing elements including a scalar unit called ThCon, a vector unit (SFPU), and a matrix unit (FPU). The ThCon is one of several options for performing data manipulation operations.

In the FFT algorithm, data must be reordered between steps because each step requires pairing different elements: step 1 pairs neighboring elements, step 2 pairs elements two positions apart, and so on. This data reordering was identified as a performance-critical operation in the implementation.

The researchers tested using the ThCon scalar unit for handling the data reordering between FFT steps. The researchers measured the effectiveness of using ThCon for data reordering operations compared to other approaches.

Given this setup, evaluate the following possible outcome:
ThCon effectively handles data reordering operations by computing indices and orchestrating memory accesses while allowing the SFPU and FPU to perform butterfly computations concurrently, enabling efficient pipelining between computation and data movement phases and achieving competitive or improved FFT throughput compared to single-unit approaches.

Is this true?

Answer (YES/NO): NO